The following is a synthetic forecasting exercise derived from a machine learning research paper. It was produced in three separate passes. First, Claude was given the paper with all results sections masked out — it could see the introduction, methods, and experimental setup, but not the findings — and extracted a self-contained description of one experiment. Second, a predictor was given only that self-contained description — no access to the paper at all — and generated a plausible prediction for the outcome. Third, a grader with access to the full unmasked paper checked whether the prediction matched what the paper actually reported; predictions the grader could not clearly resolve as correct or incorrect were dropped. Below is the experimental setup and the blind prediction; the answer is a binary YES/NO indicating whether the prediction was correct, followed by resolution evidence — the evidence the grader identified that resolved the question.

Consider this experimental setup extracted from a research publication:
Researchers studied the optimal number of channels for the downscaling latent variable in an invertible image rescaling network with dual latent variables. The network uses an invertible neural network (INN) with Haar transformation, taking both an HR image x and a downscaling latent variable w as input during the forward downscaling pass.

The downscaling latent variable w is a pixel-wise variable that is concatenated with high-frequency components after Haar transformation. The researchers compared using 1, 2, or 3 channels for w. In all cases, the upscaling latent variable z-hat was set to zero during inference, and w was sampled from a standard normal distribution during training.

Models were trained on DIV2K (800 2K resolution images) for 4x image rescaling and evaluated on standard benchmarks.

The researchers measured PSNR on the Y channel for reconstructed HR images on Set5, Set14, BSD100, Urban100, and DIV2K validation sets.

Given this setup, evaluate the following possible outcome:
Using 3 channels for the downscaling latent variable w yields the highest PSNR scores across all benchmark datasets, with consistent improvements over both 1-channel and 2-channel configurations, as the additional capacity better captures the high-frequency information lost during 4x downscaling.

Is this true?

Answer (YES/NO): NO